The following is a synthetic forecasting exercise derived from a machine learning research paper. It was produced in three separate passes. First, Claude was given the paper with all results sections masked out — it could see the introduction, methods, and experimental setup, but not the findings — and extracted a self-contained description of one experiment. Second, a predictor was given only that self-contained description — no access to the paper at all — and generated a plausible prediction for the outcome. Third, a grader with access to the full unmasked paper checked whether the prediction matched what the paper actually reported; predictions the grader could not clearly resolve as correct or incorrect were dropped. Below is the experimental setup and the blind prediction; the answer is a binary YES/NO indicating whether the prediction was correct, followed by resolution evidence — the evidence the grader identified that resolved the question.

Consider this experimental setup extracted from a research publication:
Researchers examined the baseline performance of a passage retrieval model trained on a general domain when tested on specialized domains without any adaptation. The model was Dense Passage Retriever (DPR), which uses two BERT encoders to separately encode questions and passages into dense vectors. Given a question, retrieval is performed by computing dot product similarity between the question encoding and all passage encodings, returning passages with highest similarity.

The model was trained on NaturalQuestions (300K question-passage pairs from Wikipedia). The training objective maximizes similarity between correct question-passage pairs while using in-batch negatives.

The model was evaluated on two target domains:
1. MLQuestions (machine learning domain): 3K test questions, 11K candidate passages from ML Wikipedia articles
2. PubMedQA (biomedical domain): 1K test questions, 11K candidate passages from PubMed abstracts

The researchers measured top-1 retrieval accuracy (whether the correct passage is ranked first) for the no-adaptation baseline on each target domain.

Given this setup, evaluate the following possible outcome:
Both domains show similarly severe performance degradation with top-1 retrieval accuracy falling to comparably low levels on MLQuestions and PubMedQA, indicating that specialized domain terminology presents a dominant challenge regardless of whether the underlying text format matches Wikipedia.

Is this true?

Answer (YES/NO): NO